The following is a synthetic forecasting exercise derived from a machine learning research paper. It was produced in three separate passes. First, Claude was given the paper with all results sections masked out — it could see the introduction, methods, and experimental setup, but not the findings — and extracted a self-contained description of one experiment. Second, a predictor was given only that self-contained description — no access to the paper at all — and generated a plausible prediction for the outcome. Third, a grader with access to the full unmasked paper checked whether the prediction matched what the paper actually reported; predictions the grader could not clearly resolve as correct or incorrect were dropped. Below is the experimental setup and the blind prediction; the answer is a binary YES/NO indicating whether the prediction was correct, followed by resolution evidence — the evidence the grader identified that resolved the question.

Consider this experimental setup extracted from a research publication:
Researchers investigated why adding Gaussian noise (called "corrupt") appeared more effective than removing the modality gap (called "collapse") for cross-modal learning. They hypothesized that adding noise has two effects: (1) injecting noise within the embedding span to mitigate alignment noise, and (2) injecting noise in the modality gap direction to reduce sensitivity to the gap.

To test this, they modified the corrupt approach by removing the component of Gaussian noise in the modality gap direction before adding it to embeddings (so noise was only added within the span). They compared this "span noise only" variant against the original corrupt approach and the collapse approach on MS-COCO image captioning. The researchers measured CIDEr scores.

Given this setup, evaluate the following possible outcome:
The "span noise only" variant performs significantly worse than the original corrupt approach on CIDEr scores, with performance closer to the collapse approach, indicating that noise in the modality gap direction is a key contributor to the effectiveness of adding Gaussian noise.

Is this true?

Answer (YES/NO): YES